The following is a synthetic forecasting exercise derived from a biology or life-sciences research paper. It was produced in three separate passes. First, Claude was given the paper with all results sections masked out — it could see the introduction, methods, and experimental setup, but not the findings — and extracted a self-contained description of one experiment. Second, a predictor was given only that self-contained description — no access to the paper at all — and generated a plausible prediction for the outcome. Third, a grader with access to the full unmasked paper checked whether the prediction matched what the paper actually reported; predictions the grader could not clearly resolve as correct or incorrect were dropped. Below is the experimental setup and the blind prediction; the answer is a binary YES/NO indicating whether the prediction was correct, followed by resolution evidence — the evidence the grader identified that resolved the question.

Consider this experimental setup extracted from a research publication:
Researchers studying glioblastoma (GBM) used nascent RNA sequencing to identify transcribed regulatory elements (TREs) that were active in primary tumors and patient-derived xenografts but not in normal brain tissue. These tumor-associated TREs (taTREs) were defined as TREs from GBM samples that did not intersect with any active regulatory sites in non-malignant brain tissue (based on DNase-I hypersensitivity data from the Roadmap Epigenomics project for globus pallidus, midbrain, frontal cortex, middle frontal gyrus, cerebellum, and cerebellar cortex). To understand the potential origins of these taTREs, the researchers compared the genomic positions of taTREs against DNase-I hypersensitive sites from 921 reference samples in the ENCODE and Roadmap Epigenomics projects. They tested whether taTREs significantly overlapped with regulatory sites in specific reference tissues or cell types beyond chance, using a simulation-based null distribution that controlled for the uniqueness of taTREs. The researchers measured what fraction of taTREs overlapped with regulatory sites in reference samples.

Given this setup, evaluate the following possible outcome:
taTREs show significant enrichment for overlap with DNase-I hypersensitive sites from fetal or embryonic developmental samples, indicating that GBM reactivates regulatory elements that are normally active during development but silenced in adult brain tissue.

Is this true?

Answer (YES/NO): YES